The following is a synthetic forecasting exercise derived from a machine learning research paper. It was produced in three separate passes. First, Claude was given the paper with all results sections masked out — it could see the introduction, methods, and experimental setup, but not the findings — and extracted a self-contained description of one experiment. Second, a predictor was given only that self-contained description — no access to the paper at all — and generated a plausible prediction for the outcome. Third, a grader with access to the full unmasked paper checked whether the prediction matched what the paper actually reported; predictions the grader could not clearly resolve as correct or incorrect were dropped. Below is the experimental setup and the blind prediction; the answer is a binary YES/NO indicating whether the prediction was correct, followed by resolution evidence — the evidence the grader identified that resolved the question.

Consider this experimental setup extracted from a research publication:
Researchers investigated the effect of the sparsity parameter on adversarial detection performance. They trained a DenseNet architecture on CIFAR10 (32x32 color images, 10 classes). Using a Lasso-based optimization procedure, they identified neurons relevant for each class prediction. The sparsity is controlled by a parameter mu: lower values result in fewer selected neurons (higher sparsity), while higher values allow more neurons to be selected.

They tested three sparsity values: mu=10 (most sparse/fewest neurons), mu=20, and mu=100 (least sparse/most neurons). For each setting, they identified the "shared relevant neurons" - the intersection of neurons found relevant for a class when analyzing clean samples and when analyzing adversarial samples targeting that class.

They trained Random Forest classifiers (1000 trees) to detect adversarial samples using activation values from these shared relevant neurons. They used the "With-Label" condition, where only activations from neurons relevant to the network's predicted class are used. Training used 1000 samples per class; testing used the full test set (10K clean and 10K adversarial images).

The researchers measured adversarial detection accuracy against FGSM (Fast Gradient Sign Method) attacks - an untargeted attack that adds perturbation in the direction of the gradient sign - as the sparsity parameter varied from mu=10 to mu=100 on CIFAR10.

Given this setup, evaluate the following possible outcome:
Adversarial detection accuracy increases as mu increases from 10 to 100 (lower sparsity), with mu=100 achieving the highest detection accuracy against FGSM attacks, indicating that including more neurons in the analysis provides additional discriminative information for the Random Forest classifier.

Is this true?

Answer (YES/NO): NO